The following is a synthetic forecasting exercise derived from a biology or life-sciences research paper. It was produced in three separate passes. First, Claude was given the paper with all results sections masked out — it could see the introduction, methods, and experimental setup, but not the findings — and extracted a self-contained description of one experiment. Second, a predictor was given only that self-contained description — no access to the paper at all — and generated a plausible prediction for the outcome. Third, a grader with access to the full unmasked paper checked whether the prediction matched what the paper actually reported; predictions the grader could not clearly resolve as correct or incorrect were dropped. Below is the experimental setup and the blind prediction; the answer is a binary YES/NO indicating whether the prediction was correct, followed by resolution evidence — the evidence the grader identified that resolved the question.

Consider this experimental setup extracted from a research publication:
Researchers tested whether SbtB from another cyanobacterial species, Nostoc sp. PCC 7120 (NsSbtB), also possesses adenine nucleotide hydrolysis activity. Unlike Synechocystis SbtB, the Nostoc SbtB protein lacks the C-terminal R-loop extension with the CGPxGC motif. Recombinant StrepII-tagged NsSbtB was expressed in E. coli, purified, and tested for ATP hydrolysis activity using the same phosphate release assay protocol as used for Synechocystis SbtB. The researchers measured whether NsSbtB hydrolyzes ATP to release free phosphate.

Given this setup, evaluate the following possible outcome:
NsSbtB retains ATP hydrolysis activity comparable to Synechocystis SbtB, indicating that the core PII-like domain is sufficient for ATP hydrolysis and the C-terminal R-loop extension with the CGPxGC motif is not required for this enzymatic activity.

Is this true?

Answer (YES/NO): YES